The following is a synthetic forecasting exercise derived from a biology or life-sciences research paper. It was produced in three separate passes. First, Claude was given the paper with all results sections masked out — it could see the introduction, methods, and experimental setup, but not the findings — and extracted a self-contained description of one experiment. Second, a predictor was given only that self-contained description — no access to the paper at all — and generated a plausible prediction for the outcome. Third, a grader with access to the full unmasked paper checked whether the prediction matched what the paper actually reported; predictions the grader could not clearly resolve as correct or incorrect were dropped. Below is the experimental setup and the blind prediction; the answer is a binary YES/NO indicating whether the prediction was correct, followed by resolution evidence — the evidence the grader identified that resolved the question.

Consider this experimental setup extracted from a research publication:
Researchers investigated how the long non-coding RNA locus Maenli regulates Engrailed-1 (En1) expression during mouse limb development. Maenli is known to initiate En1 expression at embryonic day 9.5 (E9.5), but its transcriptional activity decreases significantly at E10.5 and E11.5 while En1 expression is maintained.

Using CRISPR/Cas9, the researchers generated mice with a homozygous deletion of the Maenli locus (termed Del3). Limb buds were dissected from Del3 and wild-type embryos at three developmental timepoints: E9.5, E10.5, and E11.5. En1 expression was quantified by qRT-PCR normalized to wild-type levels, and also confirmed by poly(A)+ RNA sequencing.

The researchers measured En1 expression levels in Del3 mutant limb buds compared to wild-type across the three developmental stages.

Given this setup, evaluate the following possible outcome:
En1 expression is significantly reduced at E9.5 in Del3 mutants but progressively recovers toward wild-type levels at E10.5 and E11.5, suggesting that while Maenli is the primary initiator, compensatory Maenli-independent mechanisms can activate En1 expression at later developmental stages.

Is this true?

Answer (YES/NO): YES